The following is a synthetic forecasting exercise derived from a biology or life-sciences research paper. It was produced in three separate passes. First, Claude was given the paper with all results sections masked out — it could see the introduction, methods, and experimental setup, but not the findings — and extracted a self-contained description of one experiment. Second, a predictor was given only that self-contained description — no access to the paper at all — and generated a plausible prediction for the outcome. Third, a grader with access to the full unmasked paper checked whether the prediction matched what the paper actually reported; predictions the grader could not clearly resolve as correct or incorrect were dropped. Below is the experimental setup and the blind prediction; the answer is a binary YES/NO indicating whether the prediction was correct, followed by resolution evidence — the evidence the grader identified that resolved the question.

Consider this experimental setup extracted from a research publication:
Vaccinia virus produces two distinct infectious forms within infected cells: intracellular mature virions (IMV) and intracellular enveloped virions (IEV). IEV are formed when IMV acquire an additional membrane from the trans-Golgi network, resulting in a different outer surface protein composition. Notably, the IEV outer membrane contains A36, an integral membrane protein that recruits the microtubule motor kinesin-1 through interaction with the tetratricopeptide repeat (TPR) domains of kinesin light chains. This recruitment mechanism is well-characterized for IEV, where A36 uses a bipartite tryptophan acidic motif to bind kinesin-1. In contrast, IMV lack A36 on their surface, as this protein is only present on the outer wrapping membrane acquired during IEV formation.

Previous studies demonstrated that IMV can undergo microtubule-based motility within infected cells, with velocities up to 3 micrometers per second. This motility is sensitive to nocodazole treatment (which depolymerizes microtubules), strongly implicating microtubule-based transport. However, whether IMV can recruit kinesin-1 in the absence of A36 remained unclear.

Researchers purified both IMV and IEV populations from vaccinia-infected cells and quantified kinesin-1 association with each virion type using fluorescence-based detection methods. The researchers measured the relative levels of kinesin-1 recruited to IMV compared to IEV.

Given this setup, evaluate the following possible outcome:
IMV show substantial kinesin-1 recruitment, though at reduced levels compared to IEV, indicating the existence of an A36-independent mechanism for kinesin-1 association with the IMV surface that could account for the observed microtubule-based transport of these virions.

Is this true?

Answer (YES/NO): YES